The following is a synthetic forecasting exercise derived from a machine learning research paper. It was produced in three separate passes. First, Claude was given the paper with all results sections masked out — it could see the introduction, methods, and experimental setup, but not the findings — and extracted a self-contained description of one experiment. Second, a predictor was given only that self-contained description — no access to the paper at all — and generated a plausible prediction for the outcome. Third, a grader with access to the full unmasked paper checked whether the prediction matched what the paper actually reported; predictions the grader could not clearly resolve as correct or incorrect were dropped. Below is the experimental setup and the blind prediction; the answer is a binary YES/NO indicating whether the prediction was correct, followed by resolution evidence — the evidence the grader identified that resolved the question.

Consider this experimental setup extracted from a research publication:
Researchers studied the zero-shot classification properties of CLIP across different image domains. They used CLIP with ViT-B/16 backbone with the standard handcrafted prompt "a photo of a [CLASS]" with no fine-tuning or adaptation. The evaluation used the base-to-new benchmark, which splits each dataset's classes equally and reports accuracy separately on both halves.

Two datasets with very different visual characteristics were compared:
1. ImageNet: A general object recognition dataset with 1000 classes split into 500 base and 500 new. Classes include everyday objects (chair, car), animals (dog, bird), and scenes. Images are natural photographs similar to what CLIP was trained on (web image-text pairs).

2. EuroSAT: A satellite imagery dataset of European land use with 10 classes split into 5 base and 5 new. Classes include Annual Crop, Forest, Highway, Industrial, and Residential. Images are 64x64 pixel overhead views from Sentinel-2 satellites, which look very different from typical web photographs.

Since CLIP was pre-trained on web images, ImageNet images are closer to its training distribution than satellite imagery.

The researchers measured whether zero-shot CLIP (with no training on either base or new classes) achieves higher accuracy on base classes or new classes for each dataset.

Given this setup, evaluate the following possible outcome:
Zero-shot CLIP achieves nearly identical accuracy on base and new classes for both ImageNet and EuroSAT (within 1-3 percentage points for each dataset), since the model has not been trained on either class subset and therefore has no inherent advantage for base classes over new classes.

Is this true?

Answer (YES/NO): NO